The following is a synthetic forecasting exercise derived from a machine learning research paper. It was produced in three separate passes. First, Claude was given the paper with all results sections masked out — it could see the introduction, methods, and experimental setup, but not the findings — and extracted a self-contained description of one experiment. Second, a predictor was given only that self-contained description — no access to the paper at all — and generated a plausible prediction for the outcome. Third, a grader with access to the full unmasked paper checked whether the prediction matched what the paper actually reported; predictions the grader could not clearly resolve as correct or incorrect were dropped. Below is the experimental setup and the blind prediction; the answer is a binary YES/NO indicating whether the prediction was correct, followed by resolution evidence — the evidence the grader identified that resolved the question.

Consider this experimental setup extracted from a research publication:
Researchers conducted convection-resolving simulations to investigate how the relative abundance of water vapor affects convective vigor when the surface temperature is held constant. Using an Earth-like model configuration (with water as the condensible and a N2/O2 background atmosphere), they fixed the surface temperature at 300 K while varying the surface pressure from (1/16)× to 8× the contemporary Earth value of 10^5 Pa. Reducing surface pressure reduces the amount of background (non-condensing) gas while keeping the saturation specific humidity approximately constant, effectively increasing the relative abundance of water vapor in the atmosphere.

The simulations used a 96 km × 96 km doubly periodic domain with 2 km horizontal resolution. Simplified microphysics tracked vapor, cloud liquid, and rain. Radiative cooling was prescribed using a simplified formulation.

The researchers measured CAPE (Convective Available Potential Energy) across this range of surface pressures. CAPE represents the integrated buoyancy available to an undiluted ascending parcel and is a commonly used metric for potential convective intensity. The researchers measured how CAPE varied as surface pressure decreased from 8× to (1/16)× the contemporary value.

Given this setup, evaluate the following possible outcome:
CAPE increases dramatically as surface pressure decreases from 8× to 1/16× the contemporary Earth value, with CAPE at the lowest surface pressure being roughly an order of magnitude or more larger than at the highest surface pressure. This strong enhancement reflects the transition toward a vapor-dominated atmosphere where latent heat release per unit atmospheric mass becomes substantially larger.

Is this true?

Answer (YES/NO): NO